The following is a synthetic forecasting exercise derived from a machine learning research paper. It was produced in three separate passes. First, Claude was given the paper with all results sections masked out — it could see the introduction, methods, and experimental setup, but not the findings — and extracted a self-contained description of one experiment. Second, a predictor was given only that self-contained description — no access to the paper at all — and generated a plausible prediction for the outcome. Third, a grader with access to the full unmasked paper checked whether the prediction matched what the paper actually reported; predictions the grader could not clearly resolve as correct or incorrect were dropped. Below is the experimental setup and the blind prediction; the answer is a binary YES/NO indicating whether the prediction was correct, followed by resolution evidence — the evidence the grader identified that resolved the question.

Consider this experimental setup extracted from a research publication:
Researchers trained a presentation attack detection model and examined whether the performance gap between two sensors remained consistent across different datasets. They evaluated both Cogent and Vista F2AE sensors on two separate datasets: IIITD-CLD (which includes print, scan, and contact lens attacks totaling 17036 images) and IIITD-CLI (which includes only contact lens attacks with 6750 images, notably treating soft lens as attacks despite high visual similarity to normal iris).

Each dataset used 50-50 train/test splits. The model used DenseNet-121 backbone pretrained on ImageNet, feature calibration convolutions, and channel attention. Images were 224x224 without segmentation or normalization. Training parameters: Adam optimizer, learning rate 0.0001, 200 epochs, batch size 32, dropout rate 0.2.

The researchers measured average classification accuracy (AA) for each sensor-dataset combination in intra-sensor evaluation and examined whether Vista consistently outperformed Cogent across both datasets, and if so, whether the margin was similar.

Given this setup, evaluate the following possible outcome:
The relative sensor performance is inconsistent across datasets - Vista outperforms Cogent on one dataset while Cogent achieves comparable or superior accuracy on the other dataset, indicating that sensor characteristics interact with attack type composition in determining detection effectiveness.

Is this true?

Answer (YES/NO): NO